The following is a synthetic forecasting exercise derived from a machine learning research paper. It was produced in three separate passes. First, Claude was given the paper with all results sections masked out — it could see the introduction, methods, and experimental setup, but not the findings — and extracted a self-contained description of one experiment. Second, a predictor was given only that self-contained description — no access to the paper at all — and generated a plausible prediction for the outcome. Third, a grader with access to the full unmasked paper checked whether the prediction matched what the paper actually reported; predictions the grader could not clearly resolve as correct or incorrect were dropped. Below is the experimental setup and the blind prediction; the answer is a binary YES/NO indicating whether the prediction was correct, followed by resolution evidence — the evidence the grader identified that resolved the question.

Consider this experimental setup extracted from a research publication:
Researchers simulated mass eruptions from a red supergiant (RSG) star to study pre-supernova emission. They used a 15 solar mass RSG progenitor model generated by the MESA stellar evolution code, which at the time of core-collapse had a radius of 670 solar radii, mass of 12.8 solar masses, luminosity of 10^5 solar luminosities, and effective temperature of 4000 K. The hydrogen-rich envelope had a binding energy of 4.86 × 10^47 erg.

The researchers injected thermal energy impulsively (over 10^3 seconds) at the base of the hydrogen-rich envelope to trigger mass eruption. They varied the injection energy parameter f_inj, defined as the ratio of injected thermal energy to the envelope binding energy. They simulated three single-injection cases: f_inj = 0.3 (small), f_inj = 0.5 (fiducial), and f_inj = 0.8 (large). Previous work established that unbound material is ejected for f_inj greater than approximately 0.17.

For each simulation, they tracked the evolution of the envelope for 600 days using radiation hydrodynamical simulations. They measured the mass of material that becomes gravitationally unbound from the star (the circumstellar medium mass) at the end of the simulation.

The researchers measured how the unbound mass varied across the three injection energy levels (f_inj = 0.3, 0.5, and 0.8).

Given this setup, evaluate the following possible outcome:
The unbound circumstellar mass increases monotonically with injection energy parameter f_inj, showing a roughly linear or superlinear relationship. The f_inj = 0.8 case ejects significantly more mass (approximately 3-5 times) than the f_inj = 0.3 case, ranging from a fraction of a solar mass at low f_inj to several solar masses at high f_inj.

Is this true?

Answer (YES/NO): NO